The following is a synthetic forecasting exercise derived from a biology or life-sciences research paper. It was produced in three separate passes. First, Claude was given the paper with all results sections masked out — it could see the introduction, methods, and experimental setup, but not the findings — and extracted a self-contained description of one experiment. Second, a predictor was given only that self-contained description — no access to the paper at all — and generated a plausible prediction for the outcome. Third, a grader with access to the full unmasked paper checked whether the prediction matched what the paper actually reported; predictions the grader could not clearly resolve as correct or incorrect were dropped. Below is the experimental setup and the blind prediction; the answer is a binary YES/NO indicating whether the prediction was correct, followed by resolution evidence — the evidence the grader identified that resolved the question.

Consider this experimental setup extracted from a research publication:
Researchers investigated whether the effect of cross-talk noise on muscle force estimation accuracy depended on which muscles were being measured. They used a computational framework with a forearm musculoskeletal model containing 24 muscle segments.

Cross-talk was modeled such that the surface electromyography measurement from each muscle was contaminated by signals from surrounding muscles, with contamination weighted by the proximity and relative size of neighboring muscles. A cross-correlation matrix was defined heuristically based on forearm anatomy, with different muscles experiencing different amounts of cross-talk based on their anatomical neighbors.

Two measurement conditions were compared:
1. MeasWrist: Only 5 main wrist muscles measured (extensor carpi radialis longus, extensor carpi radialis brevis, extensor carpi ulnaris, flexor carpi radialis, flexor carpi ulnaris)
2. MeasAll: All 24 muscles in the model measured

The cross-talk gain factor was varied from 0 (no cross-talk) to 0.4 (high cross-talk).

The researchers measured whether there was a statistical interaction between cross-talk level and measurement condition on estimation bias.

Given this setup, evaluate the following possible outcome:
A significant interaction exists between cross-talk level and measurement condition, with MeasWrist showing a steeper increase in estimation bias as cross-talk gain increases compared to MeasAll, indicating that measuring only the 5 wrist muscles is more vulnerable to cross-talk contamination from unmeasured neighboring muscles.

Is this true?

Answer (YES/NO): NO